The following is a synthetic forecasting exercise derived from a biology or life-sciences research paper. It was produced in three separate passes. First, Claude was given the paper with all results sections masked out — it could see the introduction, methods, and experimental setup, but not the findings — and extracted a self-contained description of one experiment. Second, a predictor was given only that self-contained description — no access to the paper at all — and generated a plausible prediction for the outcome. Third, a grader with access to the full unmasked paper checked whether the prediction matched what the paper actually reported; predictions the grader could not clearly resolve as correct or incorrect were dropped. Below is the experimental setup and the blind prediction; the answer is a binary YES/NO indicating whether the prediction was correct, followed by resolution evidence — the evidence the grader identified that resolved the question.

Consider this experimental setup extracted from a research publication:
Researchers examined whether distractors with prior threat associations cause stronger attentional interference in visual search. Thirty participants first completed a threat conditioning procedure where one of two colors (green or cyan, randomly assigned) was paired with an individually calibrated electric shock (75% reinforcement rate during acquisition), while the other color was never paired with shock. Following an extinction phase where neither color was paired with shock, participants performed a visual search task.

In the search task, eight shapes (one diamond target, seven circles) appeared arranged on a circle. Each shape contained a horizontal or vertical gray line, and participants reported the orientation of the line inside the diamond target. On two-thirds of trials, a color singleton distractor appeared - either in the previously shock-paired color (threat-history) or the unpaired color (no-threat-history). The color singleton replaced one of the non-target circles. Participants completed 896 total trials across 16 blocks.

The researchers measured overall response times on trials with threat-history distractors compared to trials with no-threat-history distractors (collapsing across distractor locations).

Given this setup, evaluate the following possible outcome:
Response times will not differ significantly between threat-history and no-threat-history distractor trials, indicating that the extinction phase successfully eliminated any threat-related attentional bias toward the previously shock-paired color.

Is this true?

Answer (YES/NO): NO